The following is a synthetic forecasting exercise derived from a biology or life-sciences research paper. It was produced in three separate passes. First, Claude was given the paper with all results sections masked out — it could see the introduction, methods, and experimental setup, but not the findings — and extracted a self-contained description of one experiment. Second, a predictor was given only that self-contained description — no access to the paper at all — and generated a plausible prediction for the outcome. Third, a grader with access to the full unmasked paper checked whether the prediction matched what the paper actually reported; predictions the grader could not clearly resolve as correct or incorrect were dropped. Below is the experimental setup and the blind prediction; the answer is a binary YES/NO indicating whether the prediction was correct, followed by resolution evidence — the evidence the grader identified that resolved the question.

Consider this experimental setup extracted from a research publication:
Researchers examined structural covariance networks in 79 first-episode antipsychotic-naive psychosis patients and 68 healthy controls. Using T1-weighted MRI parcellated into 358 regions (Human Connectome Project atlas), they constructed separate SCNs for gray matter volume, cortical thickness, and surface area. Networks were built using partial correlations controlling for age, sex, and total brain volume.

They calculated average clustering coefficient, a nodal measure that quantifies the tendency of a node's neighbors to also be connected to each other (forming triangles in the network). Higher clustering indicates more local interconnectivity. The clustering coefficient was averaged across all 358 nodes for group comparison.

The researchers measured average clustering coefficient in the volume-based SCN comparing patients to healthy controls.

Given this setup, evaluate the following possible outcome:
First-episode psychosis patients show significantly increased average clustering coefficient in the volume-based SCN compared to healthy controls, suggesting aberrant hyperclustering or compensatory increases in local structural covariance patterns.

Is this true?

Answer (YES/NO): YES